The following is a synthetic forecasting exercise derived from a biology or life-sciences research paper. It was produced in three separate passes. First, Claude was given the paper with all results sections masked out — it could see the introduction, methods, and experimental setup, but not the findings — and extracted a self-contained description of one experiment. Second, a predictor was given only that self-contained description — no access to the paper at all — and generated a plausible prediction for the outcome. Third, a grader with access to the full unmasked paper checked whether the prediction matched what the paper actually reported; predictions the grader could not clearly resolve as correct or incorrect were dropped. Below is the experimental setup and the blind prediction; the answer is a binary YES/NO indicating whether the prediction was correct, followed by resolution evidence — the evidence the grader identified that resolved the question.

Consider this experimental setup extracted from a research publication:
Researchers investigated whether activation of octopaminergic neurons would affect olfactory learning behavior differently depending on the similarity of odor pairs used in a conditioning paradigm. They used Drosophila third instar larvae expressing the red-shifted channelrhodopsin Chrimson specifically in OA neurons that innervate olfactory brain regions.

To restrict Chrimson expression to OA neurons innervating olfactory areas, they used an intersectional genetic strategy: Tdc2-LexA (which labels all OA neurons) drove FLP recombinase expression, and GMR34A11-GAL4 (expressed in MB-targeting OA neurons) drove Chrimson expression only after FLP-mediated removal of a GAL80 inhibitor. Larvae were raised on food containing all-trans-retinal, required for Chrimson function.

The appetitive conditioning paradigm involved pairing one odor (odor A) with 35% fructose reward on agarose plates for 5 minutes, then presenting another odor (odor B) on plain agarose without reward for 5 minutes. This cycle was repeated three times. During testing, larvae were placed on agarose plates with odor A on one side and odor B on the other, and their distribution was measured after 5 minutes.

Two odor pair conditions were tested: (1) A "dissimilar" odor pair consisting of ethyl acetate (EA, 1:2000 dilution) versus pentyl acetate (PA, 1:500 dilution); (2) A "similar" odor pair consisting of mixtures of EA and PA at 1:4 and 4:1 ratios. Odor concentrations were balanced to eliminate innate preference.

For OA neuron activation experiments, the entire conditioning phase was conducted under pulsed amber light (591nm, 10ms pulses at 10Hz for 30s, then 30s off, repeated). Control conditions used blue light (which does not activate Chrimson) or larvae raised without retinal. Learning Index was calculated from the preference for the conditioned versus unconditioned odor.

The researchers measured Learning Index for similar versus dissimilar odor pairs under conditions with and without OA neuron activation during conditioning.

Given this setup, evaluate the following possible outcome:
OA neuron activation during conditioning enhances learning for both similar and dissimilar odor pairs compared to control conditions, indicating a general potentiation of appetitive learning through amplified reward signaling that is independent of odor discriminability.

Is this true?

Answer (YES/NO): NO